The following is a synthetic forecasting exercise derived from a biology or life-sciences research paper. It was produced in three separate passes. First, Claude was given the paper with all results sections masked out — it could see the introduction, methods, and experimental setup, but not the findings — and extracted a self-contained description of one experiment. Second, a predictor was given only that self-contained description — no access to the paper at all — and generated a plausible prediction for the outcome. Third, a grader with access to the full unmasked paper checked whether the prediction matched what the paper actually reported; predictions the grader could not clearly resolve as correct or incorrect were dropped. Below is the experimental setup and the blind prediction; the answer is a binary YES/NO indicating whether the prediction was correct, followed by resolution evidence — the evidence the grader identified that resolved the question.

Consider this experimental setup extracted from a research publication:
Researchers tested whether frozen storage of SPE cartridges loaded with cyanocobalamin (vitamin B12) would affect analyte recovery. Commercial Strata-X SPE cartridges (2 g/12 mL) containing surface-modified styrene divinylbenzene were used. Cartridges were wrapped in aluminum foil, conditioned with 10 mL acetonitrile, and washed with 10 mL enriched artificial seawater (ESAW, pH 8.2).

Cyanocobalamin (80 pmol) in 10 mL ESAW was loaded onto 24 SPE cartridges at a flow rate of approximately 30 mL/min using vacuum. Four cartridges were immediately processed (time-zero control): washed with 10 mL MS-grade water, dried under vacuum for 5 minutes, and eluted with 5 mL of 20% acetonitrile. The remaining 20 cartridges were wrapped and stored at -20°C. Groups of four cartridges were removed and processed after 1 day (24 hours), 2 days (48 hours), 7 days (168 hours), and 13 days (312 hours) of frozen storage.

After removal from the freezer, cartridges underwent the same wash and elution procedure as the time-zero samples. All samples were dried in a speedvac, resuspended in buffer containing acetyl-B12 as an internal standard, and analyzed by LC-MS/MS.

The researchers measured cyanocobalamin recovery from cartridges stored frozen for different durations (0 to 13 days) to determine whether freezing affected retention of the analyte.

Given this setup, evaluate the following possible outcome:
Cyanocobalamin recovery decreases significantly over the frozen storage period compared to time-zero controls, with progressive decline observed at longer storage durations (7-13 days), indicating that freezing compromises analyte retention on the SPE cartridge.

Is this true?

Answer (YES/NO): NO